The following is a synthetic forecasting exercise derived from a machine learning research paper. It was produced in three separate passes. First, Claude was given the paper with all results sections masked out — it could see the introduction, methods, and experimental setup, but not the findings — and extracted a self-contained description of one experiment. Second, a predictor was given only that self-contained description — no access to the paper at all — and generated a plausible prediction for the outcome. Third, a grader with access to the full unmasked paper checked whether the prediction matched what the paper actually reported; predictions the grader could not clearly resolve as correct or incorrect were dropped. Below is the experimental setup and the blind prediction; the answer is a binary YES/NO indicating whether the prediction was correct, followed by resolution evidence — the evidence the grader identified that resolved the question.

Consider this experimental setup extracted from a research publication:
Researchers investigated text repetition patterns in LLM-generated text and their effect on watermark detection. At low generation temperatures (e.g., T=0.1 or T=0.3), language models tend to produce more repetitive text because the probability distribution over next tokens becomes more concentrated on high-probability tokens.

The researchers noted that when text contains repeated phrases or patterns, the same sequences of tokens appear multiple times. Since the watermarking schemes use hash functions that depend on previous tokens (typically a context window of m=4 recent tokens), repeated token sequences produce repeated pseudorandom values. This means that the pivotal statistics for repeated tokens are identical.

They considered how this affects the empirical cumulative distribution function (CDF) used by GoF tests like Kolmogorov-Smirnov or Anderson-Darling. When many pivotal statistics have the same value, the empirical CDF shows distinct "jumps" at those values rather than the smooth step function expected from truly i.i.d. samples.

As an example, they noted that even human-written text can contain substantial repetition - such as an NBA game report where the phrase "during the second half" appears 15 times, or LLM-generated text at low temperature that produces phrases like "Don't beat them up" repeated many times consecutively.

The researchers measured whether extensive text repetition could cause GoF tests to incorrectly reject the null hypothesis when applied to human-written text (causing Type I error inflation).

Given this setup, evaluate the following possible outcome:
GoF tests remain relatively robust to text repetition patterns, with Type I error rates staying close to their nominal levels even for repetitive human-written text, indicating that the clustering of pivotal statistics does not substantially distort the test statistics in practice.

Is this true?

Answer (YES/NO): YES